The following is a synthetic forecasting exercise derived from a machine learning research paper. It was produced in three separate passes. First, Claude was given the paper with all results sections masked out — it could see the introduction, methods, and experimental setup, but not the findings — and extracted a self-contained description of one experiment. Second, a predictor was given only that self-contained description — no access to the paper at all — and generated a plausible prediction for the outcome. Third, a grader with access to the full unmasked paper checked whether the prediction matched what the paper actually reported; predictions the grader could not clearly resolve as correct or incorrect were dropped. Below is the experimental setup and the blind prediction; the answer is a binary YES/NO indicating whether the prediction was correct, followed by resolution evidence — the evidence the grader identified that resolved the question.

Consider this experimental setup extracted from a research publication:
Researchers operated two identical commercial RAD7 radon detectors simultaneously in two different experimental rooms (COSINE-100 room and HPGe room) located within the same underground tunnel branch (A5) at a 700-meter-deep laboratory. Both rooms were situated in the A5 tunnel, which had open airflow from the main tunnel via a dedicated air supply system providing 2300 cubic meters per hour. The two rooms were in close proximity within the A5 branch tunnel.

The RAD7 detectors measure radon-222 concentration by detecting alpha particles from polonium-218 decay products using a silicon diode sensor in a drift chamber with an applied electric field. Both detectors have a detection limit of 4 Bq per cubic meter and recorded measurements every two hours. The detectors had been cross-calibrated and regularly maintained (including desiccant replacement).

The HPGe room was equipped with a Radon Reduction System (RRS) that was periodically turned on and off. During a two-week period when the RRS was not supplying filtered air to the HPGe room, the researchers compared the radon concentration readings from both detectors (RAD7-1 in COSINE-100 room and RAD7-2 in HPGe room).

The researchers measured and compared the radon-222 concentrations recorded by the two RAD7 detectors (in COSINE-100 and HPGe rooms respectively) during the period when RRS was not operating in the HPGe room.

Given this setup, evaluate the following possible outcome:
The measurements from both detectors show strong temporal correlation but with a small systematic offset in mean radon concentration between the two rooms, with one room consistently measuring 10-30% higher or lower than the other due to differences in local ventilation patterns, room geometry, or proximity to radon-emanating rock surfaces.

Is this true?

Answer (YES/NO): NO